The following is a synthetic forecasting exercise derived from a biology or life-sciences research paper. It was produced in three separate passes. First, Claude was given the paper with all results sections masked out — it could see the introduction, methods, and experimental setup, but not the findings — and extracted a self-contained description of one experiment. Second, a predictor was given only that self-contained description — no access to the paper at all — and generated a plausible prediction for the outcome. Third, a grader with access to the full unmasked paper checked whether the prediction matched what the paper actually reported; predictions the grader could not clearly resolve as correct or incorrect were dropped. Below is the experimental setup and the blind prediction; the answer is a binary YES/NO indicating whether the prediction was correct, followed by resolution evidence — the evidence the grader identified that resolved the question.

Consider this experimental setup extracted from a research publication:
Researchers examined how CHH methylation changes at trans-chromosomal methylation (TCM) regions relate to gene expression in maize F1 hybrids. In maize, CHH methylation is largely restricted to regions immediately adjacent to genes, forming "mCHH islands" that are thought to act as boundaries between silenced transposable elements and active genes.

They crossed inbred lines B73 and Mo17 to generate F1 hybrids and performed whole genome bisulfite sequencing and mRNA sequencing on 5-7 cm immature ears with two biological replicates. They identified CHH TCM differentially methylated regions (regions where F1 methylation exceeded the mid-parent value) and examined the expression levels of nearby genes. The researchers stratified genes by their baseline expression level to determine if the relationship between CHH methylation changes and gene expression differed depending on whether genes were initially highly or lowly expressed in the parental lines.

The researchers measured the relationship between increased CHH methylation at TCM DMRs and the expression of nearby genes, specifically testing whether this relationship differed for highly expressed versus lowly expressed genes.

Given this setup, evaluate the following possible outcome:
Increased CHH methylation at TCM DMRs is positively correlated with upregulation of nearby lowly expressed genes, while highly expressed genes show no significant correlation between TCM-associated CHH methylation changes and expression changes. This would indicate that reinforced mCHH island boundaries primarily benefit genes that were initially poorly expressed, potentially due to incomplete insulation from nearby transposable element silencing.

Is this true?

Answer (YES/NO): NO